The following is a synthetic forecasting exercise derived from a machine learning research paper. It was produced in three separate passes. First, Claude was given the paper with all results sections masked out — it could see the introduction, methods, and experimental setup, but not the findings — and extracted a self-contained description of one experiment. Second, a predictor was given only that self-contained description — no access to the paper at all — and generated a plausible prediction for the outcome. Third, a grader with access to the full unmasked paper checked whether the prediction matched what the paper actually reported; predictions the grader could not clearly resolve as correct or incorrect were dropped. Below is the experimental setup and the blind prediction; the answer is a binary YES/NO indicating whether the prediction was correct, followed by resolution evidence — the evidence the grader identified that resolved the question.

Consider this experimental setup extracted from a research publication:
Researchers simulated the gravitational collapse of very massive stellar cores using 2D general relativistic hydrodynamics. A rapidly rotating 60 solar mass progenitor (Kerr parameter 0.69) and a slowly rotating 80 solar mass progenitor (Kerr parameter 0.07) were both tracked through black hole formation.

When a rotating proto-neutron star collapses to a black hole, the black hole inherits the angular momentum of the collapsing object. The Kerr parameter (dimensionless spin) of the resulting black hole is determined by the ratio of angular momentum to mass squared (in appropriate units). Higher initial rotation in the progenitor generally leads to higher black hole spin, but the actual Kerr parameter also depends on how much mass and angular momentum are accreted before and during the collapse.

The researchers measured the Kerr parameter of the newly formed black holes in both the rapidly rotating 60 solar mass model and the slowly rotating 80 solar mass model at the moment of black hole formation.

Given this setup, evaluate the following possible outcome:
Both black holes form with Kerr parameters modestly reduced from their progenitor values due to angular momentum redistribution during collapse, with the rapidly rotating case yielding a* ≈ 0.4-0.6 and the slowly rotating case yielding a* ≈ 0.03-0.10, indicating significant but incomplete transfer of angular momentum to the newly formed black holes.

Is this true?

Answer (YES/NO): NO